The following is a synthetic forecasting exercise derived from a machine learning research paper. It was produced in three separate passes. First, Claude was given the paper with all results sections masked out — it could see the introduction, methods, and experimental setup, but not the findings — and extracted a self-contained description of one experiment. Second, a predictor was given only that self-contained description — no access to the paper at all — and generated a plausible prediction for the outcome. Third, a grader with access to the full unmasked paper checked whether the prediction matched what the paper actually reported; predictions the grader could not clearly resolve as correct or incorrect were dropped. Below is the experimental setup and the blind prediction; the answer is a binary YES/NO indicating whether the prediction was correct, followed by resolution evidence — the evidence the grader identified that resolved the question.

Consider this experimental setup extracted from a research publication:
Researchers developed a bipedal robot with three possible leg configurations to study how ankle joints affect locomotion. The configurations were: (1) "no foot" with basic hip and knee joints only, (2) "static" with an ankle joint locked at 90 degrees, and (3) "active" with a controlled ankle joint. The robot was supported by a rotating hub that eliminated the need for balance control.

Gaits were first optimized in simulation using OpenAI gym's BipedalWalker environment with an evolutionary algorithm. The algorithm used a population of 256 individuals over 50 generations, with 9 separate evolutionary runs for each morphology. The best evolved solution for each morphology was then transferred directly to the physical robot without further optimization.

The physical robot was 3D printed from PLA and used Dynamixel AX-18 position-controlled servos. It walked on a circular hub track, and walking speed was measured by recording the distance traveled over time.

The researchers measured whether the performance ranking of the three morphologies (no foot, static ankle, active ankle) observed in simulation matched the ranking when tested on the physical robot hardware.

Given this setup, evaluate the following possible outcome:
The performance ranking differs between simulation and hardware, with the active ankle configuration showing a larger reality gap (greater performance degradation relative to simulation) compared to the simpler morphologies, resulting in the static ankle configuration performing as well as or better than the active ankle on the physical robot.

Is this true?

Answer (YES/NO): YES